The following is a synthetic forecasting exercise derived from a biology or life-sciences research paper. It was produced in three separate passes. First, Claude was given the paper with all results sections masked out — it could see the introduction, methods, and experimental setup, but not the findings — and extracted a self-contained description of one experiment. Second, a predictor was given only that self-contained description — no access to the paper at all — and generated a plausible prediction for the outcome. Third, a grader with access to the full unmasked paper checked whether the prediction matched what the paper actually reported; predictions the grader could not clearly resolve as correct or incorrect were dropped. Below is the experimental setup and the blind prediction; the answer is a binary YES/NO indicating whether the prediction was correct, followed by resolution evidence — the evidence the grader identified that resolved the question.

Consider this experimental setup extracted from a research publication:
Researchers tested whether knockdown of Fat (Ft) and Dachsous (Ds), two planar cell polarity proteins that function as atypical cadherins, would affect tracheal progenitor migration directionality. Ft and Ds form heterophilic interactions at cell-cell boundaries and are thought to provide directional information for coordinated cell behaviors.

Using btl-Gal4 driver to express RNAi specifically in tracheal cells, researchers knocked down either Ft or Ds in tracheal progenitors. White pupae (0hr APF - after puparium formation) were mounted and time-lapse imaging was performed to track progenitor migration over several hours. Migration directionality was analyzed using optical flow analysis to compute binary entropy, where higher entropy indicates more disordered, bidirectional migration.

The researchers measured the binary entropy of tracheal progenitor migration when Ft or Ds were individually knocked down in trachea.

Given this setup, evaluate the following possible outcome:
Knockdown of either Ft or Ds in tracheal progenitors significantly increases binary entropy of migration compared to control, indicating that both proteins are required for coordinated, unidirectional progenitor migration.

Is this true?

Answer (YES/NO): YES